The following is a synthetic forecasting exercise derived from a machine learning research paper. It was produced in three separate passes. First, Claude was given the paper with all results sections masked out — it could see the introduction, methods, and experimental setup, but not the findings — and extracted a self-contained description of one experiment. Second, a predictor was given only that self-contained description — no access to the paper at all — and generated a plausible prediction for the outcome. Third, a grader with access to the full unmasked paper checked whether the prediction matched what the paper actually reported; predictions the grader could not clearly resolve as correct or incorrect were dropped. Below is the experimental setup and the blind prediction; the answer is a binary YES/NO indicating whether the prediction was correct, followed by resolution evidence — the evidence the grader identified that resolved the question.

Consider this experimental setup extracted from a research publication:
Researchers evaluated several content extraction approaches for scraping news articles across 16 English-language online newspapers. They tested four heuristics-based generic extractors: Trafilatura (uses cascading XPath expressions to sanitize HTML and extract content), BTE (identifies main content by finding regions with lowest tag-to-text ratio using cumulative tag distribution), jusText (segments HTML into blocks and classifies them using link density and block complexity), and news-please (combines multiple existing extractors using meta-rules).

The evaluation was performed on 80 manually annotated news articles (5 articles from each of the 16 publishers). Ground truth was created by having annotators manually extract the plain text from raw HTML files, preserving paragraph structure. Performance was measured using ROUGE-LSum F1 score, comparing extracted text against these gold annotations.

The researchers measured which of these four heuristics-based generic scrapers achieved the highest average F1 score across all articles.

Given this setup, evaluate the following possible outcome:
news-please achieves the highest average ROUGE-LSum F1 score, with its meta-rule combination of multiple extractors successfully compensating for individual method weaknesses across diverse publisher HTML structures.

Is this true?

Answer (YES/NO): NO